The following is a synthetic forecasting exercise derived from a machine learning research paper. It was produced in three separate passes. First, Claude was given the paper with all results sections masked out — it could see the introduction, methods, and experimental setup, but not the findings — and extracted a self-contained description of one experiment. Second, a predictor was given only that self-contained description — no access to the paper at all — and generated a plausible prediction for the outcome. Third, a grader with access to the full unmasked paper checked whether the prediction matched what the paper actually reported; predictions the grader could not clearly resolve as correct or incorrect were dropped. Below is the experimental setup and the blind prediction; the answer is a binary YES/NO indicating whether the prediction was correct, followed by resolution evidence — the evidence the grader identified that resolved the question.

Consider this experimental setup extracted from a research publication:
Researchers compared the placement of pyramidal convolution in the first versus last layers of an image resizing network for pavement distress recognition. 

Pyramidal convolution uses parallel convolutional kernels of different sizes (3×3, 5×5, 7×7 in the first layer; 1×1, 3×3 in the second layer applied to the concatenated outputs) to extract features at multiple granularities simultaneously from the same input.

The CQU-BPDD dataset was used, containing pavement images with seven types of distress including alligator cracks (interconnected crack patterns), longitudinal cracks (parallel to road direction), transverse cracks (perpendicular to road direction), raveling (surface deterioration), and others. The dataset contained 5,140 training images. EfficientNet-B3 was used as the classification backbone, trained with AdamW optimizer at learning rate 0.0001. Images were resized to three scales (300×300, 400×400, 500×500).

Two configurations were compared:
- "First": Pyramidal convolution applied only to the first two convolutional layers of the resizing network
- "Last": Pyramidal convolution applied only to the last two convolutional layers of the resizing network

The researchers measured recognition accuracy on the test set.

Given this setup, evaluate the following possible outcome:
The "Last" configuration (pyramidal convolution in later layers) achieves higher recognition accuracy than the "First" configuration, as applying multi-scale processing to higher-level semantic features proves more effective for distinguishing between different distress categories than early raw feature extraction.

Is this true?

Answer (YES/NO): NO